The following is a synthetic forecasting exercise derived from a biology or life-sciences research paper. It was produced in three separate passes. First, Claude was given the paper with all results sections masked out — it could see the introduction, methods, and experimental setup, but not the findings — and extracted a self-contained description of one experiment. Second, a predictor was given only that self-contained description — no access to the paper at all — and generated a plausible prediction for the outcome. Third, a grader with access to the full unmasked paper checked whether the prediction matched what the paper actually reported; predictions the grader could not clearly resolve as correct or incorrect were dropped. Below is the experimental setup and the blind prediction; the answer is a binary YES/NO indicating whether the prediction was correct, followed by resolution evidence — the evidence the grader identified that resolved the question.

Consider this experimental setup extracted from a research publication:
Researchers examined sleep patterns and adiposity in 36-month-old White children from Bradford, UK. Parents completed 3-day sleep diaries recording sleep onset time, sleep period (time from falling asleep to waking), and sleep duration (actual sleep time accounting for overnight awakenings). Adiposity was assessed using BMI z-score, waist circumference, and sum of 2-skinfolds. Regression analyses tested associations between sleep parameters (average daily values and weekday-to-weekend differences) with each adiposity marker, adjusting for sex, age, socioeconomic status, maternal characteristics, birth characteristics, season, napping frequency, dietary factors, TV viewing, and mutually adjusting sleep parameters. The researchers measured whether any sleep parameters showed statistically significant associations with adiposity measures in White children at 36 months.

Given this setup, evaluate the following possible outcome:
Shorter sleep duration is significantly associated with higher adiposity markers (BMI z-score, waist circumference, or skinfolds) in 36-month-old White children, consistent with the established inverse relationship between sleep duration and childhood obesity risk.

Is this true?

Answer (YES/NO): NO